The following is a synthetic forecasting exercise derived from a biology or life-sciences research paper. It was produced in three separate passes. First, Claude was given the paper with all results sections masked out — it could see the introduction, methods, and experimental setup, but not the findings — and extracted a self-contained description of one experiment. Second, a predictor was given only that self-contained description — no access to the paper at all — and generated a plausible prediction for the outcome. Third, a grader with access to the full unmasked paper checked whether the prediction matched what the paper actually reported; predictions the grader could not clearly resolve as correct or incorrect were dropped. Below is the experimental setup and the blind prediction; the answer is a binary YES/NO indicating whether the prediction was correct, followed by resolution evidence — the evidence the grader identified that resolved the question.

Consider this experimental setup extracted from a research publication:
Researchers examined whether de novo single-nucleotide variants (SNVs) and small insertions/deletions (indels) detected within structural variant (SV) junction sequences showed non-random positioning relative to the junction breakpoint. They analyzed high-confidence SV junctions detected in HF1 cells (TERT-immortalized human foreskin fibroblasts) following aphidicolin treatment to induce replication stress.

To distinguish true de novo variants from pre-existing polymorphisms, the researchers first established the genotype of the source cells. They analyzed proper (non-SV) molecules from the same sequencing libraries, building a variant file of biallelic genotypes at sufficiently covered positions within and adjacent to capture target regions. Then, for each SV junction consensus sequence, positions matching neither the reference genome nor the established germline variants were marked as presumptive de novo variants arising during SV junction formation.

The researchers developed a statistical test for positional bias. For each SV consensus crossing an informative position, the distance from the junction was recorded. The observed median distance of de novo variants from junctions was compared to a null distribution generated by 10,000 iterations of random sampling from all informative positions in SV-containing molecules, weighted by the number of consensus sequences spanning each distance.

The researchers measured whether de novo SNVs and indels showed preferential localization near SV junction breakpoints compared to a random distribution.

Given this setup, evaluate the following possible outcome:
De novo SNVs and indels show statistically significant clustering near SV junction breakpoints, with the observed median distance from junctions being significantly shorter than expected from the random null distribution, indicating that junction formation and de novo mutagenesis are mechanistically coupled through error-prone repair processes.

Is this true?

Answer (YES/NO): YES